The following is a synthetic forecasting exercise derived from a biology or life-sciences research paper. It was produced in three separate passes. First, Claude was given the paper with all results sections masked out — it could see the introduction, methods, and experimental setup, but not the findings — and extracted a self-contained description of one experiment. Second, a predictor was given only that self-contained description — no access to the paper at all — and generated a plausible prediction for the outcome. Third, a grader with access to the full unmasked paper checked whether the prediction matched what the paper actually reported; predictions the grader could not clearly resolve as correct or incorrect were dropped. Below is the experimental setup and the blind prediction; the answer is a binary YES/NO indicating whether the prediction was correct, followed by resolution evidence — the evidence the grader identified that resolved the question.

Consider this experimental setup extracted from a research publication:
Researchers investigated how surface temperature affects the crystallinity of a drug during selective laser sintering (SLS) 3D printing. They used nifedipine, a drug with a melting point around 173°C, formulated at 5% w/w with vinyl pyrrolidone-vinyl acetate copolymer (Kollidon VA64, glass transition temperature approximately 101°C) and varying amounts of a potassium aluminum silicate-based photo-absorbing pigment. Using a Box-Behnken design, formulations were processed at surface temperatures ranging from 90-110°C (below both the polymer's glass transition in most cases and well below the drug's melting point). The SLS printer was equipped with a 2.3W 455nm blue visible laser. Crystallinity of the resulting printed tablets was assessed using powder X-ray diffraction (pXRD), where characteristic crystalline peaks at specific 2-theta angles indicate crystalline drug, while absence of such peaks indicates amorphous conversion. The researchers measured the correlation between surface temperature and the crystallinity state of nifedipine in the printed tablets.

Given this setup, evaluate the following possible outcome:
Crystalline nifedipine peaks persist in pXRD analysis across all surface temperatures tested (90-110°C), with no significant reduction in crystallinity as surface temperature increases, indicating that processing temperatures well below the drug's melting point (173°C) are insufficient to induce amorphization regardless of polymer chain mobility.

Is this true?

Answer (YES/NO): NO